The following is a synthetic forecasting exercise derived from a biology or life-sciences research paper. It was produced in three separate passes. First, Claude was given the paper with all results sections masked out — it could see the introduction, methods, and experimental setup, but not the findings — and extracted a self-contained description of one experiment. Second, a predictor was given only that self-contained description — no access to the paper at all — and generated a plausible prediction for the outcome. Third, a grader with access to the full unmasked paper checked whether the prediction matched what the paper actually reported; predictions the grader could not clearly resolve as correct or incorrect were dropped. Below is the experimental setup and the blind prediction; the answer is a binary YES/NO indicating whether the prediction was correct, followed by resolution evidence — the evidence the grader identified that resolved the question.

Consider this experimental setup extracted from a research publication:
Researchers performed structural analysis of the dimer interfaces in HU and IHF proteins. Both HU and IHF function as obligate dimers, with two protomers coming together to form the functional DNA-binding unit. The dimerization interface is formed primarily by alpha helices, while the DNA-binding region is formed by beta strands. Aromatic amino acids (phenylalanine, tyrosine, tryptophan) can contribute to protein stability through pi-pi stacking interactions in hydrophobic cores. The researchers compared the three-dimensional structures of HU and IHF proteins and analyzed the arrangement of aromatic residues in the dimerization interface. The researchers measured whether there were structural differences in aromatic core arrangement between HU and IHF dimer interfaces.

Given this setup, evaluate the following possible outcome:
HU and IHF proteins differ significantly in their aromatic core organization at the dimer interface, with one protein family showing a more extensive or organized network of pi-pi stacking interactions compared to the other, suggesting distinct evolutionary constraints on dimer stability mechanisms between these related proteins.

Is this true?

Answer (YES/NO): YES